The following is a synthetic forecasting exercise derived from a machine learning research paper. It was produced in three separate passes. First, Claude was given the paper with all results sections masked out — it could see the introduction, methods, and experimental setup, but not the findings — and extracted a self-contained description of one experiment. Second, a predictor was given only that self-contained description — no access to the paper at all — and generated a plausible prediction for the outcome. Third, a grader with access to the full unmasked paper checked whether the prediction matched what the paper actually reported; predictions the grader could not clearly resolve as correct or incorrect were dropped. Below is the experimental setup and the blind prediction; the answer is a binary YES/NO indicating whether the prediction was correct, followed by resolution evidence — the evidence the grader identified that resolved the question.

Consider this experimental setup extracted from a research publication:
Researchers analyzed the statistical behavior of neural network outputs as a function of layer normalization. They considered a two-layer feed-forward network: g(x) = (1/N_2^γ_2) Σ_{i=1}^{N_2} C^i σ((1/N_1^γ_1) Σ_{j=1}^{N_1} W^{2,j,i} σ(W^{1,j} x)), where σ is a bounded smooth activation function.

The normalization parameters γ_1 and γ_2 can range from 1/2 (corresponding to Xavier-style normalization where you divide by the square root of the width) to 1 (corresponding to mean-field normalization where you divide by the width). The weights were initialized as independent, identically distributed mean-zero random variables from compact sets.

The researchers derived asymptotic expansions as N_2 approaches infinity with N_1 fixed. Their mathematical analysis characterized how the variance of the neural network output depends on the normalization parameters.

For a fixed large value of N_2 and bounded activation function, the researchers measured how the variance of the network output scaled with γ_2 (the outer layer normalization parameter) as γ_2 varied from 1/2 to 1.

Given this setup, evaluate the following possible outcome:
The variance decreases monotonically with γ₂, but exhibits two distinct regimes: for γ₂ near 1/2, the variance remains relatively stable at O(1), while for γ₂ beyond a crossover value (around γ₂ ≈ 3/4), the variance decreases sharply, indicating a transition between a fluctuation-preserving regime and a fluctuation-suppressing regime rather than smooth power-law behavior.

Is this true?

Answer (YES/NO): NO